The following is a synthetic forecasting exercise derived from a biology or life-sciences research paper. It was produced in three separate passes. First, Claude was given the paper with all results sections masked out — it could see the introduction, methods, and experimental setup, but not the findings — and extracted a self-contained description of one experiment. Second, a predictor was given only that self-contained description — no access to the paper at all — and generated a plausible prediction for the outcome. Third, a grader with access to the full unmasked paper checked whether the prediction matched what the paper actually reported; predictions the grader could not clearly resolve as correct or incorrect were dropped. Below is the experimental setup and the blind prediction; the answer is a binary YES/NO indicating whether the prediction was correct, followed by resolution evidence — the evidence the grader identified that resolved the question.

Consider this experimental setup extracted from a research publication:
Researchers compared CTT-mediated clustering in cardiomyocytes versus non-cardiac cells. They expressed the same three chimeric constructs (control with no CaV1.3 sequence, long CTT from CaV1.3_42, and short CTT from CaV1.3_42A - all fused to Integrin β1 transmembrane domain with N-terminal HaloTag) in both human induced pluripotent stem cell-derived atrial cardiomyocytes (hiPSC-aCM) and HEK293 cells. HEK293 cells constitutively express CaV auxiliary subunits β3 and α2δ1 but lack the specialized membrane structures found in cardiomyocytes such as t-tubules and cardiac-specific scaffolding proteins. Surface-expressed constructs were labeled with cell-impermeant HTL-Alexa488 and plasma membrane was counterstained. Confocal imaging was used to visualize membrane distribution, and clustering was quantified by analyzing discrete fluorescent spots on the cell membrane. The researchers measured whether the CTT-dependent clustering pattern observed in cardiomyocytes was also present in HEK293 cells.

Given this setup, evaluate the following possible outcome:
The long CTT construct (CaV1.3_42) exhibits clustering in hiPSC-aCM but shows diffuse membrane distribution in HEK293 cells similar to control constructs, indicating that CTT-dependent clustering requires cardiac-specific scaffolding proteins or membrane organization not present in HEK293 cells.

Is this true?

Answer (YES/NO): NO